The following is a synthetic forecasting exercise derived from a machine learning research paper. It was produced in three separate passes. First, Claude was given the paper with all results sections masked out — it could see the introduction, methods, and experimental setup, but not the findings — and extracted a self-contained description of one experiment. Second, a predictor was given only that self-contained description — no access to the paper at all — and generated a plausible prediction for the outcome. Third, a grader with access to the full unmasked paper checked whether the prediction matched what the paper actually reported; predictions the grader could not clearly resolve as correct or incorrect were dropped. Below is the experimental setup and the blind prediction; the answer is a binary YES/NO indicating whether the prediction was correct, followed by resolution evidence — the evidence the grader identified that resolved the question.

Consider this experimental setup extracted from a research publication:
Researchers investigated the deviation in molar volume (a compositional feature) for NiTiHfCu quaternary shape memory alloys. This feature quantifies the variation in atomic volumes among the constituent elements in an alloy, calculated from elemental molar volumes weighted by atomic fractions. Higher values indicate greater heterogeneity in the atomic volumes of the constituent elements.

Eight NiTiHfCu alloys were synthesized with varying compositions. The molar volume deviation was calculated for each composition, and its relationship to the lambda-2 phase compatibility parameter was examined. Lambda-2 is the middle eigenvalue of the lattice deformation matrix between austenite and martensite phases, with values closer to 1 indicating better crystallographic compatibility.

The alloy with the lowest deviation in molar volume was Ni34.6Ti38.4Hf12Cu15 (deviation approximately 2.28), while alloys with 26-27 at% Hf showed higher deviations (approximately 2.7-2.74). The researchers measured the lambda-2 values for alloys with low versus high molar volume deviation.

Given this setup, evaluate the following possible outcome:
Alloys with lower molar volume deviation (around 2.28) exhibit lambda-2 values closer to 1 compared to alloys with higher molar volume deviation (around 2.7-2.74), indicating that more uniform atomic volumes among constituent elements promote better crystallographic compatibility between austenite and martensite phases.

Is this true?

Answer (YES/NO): YES